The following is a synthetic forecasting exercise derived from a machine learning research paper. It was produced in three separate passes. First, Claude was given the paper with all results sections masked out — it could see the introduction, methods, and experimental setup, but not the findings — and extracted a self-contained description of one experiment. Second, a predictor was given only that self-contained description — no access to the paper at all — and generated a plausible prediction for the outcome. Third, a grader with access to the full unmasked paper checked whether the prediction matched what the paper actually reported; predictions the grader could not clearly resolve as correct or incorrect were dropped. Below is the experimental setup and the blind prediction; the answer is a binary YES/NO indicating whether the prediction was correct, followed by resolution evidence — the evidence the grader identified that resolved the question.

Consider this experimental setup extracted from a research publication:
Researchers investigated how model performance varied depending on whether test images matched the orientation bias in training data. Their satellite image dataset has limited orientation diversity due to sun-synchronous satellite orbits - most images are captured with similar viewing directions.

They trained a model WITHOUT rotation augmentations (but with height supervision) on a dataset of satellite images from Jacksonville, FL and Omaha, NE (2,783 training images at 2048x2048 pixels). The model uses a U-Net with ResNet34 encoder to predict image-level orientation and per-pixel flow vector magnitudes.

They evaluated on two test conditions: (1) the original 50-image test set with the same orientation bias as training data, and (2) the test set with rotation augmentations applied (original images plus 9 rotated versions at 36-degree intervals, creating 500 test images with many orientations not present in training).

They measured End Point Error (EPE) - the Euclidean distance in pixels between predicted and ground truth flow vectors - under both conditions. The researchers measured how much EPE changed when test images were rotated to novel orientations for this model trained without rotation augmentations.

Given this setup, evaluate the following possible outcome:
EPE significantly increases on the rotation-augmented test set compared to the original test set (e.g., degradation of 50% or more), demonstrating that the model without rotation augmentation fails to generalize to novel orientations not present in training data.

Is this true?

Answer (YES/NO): YES